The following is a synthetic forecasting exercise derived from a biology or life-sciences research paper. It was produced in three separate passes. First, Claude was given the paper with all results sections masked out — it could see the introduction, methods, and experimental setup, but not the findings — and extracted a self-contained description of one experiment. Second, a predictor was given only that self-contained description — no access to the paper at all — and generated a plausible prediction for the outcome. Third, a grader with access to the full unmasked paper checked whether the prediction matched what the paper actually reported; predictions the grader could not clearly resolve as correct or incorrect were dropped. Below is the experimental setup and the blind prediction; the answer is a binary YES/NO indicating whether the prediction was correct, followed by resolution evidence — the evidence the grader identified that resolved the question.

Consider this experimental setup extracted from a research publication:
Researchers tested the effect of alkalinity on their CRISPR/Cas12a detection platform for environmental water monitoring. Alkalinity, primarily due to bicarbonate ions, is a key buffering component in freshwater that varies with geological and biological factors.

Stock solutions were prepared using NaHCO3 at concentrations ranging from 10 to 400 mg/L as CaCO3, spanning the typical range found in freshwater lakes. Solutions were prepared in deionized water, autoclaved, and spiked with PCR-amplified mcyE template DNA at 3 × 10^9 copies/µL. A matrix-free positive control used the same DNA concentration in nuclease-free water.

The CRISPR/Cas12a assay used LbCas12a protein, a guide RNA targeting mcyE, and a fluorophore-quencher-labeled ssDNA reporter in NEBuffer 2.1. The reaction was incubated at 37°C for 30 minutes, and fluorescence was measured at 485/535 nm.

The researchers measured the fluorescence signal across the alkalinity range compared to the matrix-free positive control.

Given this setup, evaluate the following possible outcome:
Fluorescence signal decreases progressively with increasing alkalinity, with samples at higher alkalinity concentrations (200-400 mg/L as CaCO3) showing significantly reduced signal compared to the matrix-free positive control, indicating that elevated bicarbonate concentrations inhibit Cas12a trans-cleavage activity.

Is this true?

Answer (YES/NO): NO